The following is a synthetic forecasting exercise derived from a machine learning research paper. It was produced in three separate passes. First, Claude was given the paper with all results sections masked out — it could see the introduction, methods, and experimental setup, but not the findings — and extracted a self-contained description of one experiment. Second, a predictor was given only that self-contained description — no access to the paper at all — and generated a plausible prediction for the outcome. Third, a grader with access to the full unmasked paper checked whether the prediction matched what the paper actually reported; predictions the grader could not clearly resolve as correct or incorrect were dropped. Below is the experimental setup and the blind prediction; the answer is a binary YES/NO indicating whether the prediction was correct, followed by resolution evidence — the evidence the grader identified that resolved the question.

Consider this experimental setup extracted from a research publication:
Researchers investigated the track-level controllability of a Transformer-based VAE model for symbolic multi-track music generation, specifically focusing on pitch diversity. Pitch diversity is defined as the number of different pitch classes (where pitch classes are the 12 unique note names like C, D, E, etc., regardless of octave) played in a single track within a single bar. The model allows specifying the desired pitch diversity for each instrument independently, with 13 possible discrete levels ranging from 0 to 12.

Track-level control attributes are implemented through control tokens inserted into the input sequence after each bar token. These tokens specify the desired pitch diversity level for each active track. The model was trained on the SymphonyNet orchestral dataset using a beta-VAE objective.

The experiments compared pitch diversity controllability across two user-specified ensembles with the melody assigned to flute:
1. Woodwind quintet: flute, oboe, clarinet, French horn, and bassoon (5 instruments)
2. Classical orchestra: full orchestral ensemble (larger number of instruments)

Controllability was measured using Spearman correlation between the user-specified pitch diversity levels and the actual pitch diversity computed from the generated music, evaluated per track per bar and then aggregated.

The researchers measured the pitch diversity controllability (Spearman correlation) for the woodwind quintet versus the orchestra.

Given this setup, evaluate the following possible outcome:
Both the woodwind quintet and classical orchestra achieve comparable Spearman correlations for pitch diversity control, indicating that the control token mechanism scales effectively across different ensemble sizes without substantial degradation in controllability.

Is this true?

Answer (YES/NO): NO